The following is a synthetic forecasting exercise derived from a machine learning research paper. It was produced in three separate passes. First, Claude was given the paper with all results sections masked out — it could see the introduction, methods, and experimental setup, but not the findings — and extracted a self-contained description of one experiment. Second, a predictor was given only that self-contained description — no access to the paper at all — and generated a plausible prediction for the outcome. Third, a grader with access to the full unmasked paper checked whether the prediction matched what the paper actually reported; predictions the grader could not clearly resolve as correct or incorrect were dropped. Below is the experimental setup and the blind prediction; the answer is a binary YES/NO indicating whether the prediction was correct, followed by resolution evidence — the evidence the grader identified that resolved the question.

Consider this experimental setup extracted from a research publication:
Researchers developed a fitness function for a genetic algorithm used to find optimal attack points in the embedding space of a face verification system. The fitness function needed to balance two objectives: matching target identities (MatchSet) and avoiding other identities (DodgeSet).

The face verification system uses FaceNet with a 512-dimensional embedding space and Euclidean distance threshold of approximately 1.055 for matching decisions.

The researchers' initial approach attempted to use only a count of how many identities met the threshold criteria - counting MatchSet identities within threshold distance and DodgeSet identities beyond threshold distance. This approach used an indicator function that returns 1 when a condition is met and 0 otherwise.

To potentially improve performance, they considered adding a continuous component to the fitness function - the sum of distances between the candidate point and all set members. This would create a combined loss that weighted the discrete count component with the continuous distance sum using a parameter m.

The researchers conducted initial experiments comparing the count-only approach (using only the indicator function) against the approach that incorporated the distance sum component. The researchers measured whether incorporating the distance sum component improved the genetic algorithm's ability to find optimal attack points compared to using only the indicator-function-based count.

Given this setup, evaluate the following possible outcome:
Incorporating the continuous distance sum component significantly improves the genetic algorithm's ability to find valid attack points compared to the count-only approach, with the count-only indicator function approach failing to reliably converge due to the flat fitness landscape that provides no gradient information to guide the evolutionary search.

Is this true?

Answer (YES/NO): YES